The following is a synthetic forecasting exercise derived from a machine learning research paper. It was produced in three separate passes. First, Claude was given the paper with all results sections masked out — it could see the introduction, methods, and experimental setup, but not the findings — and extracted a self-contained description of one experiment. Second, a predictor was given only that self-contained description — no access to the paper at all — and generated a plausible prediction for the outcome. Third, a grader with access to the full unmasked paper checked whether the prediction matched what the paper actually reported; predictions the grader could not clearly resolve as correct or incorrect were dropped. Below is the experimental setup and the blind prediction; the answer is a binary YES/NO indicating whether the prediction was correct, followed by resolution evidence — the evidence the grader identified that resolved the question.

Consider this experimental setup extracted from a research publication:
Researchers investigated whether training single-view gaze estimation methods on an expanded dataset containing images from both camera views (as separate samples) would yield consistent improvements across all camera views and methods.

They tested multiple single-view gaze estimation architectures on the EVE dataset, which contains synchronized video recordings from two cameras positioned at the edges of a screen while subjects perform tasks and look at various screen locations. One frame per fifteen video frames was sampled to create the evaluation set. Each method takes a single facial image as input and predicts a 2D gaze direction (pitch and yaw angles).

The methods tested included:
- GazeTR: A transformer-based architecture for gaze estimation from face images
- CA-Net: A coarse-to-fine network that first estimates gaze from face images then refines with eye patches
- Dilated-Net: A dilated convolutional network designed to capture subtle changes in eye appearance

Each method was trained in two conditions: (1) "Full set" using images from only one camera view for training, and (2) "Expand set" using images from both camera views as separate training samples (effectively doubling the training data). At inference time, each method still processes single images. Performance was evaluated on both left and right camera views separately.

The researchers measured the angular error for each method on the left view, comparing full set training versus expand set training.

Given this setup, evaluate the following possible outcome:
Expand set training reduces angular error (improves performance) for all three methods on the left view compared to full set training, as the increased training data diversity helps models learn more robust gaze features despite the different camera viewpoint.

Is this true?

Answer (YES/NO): NO